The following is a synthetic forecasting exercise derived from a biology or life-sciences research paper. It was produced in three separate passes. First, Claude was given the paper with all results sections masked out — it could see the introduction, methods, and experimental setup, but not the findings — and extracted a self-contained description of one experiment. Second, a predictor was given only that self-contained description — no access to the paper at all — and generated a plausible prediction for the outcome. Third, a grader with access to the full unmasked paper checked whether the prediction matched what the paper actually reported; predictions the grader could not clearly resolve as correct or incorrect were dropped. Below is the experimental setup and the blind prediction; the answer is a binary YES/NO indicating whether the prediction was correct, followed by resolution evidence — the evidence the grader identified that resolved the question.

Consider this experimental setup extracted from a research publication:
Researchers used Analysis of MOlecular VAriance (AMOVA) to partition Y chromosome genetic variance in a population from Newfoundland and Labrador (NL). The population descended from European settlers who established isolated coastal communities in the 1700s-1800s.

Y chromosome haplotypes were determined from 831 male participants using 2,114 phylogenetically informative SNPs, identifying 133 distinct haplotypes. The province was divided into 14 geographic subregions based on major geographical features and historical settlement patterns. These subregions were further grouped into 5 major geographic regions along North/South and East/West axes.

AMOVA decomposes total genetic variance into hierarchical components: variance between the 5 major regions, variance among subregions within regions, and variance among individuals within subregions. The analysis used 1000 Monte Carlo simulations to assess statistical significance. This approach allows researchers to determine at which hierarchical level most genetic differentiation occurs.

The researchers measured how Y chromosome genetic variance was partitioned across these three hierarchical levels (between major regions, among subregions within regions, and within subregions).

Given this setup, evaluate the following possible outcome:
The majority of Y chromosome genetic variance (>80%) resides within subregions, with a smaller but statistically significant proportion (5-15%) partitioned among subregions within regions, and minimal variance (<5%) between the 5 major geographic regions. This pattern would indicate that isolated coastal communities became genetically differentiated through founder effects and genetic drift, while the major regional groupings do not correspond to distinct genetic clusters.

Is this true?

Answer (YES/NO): NO